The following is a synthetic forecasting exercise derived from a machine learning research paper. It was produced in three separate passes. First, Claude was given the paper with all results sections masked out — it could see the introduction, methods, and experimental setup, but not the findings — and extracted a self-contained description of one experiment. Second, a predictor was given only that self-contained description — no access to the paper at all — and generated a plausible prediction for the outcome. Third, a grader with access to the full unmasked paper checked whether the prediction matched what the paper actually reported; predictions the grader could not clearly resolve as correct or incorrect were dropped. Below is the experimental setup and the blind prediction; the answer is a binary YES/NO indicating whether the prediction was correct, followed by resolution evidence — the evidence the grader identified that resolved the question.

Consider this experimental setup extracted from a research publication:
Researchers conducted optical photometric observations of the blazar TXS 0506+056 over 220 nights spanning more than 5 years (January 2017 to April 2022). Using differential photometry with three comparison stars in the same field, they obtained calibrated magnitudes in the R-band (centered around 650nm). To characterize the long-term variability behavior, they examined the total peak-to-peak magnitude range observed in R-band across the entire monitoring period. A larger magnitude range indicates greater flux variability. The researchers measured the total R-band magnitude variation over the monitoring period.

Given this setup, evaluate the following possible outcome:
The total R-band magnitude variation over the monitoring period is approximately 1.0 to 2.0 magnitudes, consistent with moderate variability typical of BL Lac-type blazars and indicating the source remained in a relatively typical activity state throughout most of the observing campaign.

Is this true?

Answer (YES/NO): YES